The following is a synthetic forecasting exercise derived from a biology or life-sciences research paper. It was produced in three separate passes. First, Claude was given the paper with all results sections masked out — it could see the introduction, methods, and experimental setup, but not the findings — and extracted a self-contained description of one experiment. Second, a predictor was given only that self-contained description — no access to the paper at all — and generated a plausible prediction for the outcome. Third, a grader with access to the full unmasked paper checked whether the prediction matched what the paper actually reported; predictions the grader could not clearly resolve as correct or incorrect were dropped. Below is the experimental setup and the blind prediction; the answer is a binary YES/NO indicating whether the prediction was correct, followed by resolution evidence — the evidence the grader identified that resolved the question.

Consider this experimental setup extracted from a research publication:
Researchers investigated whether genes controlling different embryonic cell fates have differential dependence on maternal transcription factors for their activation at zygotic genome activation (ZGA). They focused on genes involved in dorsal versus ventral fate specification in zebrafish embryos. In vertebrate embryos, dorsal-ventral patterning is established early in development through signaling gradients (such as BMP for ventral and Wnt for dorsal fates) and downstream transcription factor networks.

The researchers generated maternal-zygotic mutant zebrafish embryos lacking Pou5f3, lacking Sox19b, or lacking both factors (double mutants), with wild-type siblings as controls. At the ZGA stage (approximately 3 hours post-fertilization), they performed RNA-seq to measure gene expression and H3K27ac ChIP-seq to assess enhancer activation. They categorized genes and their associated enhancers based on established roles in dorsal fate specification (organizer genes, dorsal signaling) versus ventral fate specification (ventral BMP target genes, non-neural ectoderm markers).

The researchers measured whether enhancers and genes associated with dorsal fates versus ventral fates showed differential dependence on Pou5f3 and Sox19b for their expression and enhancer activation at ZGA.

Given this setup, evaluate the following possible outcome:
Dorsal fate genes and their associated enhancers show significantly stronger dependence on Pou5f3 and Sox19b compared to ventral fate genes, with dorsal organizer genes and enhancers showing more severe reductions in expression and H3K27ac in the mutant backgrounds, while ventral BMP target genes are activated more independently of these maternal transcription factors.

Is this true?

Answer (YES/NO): NO